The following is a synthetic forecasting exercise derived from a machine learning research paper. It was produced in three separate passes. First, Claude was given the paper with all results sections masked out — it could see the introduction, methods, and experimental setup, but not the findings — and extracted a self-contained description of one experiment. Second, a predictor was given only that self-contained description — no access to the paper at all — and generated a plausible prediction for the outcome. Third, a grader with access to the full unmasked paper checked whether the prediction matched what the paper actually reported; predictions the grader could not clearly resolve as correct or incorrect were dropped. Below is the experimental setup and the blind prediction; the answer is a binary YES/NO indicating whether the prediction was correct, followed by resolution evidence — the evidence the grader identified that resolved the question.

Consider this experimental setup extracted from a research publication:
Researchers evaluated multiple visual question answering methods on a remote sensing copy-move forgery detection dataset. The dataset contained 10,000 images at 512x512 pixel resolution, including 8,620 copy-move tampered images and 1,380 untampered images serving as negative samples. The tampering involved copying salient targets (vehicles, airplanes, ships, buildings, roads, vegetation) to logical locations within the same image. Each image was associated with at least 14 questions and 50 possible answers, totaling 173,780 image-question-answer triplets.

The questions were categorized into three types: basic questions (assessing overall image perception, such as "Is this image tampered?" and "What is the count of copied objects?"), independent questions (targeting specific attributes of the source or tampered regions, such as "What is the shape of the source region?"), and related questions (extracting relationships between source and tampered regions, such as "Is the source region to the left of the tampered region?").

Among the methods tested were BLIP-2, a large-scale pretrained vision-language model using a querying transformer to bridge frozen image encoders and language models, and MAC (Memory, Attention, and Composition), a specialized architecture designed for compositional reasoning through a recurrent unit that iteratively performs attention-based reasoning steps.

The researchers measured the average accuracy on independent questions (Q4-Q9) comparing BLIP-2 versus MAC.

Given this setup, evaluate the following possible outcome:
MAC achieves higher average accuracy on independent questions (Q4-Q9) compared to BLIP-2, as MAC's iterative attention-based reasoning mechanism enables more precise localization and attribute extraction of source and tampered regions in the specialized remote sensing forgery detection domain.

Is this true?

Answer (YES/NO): YES